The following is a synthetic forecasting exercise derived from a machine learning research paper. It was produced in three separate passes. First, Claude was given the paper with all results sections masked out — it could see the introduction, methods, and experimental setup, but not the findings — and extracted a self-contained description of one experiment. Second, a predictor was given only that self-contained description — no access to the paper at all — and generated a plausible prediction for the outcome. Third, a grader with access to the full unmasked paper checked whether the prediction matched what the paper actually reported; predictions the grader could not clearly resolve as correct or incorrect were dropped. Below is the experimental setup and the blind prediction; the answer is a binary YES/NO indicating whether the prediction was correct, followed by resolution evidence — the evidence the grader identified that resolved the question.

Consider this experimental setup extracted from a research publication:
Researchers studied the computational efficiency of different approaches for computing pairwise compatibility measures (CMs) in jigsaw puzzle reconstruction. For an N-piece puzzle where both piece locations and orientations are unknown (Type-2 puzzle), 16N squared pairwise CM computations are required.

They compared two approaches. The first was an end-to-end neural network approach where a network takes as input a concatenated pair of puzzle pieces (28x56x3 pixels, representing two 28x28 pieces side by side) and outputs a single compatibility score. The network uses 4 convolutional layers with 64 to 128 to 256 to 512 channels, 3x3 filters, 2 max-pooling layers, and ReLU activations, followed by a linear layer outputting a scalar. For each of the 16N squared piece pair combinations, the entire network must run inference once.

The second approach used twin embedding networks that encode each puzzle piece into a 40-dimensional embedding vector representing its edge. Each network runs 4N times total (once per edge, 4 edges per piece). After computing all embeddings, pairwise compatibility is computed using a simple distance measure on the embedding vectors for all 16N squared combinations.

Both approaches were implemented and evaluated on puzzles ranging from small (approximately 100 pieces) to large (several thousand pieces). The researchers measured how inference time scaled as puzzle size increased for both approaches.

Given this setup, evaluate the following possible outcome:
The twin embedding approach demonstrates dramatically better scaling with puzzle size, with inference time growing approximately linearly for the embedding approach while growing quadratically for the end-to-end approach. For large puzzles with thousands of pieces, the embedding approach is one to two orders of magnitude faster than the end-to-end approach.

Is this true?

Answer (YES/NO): NO